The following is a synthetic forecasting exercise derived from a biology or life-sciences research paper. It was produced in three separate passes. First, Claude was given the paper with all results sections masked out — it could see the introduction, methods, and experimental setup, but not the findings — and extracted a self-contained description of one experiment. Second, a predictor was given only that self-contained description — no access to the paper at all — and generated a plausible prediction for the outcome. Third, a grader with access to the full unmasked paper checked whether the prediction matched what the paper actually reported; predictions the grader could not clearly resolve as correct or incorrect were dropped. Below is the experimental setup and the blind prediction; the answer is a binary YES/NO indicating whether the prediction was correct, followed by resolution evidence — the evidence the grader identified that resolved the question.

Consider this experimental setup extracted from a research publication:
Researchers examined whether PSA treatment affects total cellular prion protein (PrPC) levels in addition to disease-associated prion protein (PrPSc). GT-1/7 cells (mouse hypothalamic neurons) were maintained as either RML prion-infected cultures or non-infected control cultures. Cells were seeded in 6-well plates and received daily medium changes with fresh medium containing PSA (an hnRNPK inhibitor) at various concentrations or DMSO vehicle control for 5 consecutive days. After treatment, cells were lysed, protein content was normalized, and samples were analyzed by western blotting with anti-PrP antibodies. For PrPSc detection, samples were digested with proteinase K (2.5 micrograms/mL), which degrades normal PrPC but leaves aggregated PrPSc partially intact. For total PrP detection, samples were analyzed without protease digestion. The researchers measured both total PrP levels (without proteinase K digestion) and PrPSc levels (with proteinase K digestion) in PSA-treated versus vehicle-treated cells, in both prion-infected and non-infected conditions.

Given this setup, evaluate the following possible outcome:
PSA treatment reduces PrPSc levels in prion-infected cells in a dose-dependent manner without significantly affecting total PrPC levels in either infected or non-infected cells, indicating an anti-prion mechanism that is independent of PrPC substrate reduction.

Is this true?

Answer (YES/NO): YES